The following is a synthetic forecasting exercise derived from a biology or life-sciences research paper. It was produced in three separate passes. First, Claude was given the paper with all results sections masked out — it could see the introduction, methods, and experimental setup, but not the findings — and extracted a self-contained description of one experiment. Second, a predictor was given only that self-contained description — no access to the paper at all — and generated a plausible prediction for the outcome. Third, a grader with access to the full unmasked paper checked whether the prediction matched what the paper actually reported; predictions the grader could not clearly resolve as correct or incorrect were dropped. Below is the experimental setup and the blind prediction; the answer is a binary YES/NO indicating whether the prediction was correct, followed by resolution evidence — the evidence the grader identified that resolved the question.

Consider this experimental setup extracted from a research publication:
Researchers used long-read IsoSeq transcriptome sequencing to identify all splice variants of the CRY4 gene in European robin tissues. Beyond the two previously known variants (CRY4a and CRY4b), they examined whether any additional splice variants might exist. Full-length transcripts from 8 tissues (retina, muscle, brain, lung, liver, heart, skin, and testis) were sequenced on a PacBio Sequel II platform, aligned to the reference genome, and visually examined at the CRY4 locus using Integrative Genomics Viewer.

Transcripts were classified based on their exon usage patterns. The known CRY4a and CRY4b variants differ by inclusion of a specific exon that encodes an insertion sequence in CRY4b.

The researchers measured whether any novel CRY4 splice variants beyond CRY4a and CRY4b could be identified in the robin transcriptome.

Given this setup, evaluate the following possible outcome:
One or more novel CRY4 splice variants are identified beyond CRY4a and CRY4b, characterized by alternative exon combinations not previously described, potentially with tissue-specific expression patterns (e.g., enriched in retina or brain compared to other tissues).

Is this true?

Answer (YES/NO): NO